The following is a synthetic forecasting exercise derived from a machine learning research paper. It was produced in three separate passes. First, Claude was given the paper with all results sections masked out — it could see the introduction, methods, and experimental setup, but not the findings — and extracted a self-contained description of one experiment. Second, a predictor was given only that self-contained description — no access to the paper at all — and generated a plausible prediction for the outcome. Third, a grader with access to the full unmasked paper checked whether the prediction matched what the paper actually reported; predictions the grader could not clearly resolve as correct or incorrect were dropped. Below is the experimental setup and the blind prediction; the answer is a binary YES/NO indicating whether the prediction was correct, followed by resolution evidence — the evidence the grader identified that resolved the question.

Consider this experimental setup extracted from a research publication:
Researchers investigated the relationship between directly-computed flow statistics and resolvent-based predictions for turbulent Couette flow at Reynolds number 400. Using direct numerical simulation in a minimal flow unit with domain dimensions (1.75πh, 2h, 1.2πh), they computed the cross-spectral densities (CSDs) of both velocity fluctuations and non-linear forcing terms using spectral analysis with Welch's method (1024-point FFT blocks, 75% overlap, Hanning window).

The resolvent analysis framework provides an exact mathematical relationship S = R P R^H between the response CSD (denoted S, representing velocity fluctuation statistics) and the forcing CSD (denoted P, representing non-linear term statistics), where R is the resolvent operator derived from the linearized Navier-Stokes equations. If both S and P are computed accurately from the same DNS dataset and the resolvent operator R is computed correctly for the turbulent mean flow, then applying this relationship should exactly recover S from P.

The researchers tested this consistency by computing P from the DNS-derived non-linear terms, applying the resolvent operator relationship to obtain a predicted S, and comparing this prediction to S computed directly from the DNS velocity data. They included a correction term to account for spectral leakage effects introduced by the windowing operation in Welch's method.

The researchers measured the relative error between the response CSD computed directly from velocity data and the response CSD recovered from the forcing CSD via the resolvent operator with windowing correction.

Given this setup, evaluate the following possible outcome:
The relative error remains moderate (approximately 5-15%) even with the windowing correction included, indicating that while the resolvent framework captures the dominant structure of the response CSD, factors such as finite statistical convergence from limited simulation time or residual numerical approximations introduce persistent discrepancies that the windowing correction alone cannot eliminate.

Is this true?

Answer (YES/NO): NO